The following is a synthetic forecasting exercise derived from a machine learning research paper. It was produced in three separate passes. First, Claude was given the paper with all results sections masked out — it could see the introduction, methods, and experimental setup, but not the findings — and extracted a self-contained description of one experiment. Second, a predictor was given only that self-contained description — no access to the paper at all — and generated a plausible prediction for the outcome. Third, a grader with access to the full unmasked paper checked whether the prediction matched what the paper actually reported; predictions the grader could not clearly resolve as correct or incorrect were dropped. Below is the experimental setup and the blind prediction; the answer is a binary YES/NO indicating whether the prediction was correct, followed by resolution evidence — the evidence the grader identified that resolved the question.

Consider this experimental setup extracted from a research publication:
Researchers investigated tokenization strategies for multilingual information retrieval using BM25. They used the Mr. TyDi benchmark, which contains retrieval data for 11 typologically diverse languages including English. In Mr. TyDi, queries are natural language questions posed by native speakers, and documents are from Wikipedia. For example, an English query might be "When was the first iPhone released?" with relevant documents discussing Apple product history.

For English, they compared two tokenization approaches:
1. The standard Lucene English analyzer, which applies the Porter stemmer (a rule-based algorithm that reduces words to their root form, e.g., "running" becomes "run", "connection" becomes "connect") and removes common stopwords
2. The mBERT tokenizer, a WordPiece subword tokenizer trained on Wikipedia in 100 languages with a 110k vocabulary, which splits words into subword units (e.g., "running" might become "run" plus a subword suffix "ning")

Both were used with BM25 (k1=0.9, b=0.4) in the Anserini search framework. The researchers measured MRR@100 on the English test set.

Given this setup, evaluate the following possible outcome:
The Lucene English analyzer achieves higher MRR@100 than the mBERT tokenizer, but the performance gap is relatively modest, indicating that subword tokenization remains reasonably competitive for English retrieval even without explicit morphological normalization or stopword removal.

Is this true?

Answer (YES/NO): NO